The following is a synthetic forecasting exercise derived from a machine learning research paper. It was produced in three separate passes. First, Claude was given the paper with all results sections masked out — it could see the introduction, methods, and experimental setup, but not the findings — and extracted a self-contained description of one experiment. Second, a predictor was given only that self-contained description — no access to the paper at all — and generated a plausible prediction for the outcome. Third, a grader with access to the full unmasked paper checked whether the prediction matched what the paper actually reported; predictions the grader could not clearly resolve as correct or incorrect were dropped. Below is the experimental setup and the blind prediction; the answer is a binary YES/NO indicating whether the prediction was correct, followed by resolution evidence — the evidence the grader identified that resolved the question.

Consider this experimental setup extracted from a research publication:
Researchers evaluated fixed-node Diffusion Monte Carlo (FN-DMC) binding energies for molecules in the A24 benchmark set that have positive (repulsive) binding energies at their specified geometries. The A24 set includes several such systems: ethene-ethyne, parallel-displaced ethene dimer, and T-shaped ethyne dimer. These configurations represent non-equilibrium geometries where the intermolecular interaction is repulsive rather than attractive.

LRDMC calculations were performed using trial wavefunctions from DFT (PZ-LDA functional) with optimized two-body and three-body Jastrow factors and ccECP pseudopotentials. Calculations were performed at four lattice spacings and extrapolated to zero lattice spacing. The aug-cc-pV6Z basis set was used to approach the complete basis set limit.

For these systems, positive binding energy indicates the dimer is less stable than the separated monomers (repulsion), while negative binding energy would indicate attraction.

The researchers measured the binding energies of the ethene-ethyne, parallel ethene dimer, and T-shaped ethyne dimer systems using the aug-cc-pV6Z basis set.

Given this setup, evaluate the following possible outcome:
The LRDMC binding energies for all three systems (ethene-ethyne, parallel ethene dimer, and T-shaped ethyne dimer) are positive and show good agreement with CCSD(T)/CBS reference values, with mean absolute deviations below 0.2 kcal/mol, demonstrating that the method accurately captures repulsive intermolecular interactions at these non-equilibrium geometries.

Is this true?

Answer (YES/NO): YES